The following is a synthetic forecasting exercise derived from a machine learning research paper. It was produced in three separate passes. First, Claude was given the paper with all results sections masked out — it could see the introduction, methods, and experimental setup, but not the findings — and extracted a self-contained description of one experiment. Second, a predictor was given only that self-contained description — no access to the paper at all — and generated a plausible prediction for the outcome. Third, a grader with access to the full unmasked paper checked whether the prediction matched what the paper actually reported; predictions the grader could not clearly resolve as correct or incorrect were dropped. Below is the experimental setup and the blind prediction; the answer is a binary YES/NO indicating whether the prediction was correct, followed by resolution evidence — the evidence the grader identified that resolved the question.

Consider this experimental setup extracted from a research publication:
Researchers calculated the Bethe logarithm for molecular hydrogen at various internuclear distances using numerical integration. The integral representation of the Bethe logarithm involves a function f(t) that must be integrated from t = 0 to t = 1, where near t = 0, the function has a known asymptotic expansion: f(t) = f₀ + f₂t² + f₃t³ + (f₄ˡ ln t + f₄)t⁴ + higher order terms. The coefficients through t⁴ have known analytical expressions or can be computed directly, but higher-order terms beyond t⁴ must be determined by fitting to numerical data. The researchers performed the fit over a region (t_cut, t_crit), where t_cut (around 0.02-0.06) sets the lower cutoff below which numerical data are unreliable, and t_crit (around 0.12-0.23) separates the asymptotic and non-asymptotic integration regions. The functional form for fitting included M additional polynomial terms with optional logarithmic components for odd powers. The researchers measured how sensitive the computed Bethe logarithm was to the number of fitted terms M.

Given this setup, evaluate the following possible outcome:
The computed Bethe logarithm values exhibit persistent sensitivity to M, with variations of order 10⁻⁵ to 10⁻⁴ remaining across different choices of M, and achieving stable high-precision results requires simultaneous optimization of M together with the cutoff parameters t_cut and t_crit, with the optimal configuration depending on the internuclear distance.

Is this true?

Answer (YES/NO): NO